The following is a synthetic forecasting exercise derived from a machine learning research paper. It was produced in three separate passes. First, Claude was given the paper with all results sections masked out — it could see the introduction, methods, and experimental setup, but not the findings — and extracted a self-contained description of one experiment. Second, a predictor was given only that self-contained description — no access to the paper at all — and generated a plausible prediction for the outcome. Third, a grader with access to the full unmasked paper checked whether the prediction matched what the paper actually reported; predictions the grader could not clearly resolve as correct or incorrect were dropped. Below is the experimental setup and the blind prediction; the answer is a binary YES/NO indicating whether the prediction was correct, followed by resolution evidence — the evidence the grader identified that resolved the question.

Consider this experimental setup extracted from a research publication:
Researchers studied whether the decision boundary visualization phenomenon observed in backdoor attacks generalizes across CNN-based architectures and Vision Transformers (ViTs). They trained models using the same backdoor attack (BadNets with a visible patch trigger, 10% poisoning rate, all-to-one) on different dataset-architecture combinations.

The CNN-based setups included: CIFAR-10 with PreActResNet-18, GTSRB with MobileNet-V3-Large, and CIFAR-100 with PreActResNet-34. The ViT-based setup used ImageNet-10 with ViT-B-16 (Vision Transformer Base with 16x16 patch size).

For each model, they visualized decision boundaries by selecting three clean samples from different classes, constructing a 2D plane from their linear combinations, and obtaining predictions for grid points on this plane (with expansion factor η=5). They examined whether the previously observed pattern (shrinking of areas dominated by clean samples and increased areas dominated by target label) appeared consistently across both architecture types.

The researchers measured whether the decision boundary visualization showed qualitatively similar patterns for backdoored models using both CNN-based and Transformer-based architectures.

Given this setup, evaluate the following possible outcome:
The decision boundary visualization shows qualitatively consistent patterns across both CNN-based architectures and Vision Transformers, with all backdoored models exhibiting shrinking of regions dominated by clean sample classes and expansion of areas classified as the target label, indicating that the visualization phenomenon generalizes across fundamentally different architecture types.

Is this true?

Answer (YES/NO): YES